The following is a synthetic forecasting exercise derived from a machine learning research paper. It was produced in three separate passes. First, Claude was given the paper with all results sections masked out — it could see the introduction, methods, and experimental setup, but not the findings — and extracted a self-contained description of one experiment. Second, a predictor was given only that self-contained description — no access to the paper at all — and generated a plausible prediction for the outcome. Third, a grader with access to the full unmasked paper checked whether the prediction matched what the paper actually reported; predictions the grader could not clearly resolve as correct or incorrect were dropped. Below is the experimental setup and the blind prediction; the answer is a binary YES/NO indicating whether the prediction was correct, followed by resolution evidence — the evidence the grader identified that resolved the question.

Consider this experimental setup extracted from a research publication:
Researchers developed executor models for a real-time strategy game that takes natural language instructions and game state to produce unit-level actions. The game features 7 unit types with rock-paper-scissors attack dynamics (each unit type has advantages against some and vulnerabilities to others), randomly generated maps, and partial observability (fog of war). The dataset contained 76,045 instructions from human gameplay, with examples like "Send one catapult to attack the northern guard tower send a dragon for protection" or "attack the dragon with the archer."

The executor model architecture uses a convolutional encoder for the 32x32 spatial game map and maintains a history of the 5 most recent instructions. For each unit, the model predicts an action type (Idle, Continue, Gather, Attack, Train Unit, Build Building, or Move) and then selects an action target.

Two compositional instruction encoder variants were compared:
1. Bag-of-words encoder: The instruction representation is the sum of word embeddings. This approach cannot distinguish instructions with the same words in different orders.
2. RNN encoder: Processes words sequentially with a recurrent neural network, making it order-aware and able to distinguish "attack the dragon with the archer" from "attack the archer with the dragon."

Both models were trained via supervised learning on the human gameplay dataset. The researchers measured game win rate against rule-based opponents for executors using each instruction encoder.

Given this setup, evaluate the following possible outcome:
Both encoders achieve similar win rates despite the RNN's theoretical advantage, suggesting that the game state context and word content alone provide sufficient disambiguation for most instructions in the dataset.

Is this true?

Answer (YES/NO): NO